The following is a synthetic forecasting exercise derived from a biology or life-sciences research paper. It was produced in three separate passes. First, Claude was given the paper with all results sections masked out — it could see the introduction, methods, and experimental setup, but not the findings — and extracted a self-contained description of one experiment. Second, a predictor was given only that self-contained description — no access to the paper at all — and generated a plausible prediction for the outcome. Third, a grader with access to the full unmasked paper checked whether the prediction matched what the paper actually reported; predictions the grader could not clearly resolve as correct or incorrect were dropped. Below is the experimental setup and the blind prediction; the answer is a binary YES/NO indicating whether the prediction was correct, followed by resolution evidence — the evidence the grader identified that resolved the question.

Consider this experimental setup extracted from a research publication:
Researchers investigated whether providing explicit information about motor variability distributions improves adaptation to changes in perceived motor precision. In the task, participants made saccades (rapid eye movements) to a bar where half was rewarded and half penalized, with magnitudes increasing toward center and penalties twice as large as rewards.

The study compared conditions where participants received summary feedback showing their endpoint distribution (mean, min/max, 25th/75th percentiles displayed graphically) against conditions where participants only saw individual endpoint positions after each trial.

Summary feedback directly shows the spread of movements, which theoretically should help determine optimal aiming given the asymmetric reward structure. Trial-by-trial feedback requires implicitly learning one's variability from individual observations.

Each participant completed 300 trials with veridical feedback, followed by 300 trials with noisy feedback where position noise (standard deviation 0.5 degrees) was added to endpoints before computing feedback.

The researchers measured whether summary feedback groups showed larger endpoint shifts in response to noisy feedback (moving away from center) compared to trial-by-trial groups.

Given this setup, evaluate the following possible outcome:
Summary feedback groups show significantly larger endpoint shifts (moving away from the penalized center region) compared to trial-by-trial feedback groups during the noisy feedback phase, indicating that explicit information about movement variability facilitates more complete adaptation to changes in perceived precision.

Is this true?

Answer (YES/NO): NO